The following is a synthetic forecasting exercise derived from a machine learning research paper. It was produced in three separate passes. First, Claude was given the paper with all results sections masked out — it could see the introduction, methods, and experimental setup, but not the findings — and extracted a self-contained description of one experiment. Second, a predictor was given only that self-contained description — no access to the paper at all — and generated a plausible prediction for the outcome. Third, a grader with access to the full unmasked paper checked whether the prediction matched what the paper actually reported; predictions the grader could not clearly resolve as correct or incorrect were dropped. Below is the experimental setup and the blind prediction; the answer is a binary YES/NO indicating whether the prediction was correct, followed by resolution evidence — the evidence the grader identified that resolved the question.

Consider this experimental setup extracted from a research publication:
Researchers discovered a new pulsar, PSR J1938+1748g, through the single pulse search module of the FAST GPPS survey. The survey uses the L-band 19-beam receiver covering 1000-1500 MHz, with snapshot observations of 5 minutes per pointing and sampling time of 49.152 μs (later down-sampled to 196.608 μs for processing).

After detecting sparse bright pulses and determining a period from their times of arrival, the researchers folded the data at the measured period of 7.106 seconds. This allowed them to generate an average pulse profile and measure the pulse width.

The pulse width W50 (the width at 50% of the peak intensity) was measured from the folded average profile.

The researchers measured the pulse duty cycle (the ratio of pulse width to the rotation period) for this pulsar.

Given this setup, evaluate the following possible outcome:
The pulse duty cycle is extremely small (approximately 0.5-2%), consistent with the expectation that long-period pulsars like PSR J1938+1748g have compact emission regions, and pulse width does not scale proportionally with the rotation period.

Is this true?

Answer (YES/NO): NO